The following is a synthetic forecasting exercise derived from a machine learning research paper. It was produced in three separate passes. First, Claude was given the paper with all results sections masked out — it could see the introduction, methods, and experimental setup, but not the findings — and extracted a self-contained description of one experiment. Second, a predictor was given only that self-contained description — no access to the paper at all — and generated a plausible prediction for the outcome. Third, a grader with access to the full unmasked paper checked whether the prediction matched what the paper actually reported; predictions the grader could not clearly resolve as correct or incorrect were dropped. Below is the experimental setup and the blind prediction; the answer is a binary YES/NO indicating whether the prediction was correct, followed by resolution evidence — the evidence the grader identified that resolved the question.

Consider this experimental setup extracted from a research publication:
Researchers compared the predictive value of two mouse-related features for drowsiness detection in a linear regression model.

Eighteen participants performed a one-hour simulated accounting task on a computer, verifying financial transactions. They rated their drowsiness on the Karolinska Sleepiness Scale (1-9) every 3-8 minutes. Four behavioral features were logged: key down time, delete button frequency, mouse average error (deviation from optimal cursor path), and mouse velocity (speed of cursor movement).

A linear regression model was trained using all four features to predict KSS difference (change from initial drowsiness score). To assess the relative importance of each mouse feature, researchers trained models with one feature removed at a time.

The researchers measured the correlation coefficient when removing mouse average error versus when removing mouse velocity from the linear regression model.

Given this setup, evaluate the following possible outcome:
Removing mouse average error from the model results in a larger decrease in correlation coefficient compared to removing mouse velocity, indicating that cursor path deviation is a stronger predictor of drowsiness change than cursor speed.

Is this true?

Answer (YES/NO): NO